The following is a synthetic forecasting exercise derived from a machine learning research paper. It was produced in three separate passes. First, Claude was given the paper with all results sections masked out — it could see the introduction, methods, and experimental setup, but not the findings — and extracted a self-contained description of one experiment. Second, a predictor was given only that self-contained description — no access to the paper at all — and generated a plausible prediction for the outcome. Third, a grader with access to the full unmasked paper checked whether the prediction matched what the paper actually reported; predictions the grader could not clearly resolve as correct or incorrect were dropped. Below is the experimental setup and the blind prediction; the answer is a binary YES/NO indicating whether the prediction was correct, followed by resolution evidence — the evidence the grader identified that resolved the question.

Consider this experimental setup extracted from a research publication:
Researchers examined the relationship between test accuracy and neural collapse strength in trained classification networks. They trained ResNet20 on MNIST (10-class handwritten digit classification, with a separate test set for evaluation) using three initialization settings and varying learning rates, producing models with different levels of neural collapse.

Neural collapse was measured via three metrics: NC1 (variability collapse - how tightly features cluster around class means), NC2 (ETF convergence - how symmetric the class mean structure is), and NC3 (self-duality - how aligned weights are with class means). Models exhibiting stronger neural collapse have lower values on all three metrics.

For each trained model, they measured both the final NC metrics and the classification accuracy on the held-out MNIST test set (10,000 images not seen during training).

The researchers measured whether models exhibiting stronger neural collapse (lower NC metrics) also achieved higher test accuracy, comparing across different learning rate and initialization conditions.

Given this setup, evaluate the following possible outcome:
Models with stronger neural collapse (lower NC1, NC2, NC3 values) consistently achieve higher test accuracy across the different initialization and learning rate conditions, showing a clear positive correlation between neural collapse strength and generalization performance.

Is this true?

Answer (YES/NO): NO